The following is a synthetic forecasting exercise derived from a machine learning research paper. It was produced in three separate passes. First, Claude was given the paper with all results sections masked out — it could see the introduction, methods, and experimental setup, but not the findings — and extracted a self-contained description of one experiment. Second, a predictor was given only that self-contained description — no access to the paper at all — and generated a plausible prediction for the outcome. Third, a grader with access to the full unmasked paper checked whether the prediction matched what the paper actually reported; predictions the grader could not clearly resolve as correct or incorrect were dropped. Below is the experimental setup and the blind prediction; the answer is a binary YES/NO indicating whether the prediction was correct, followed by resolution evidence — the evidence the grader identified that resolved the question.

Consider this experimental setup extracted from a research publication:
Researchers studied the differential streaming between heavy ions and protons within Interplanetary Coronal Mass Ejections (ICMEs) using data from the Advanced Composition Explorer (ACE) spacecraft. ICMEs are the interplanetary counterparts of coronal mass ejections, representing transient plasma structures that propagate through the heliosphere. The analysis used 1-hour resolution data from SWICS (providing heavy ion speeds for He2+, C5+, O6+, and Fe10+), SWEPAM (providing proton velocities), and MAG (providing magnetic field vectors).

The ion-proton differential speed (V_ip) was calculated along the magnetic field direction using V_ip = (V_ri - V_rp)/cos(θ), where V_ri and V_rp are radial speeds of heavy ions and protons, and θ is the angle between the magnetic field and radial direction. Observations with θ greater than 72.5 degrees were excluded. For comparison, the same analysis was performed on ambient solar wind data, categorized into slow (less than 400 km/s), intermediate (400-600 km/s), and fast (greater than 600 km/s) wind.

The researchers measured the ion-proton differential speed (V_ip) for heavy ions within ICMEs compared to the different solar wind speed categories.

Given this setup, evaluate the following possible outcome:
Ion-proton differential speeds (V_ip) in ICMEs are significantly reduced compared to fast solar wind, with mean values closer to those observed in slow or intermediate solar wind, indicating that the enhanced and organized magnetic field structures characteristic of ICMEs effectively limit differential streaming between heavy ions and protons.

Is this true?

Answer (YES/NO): NO